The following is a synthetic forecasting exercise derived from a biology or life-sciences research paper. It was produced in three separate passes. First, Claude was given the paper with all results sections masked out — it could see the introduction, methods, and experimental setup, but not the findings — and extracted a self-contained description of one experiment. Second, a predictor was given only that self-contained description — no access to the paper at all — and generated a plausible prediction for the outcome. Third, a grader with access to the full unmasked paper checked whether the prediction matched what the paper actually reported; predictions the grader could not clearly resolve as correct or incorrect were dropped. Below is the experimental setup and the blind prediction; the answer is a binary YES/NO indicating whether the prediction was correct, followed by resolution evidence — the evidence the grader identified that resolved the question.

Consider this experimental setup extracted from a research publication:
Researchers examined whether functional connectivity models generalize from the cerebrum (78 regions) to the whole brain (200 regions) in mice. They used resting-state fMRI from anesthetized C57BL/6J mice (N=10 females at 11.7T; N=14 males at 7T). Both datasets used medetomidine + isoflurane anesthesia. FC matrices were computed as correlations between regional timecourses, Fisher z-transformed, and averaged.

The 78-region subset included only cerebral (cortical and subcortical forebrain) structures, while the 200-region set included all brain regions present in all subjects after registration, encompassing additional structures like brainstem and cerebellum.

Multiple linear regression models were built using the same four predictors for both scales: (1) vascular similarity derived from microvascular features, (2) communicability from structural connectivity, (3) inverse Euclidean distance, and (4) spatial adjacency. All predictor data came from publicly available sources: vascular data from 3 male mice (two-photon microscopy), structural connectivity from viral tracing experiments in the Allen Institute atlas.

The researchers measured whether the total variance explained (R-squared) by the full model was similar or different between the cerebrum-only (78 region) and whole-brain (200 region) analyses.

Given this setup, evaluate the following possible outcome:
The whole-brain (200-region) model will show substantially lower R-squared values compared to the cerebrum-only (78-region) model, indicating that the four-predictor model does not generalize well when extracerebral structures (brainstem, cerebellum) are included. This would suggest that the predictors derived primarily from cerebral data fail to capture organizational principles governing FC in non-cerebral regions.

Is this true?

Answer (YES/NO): YES